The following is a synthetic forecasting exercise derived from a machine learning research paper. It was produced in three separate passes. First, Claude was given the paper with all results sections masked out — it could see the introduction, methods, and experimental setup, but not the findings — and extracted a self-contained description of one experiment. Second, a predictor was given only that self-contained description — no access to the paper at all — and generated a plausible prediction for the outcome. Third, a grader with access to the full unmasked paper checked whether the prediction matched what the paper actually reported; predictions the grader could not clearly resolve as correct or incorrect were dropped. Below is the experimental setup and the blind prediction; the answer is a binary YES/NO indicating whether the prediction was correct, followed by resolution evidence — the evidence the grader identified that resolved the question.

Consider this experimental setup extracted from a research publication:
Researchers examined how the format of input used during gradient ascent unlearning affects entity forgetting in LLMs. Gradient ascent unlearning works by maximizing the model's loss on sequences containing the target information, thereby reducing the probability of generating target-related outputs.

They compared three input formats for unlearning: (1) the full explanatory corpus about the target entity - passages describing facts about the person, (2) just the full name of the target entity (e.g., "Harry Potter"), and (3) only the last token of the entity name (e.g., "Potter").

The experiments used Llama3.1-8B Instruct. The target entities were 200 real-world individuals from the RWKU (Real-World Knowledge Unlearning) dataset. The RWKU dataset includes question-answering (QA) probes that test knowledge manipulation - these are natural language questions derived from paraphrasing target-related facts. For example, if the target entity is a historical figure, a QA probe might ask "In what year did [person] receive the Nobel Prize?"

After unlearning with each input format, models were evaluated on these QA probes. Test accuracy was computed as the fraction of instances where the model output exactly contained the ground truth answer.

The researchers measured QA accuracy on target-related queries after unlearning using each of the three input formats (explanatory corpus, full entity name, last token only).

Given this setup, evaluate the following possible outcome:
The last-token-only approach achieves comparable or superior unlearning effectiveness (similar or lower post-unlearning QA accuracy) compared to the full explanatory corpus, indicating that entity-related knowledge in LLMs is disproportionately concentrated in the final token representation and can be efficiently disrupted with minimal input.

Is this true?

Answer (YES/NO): YES